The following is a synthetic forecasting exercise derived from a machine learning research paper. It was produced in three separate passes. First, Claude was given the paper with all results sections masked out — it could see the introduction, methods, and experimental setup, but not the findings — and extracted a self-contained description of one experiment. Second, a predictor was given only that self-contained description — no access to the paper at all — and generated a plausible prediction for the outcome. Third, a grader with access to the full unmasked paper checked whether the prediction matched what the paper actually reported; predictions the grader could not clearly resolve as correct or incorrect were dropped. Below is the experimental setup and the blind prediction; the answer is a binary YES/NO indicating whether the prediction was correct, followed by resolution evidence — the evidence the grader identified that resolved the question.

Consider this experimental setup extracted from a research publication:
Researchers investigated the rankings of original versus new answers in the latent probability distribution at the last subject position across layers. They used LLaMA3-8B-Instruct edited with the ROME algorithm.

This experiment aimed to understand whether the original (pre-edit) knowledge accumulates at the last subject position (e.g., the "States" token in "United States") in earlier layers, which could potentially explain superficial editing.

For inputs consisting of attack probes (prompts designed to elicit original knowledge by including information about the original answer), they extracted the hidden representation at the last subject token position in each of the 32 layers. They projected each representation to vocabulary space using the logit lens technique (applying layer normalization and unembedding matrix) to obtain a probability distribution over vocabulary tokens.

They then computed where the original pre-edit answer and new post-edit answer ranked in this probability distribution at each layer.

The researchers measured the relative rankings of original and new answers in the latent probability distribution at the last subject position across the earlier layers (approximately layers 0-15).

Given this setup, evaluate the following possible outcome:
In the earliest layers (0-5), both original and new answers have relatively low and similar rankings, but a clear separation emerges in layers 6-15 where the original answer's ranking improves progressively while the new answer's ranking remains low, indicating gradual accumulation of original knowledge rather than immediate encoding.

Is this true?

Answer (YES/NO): NO